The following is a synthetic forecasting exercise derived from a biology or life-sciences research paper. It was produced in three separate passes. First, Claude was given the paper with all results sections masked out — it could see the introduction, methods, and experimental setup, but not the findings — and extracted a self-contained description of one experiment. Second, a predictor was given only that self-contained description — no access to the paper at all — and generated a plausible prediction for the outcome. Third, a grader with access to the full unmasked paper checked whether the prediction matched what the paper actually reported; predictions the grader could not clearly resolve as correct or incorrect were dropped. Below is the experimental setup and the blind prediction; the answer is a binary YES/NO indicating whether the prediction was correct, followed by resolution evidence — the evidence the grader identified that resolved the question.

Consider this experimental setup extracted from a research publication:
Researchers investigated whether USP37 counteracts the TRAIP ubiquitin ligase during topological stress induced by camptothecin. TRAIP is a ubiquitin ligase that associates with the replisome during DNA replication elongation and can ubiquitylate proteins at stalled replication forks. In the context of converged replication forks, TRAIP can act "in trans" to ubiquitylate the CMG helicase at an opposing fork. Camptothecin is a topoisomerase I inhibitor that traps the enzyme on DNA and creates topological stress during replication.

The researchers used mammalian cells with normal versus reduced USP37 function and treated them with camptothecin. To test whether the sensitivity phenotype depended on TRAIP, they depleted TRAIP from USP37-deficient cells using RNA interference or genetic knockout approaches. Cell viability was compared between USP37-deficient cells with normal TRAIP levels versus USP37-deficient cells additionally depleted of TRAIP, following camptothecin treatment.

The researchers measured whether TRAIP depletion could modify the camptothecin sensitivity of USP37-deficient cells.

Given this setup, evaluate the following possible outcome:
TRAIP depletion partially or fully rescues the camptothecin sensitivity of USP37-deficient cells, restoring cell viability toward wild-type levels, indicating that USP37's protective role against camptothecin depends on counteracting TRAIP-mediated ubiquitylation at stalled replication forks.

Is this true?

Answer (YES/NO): YES